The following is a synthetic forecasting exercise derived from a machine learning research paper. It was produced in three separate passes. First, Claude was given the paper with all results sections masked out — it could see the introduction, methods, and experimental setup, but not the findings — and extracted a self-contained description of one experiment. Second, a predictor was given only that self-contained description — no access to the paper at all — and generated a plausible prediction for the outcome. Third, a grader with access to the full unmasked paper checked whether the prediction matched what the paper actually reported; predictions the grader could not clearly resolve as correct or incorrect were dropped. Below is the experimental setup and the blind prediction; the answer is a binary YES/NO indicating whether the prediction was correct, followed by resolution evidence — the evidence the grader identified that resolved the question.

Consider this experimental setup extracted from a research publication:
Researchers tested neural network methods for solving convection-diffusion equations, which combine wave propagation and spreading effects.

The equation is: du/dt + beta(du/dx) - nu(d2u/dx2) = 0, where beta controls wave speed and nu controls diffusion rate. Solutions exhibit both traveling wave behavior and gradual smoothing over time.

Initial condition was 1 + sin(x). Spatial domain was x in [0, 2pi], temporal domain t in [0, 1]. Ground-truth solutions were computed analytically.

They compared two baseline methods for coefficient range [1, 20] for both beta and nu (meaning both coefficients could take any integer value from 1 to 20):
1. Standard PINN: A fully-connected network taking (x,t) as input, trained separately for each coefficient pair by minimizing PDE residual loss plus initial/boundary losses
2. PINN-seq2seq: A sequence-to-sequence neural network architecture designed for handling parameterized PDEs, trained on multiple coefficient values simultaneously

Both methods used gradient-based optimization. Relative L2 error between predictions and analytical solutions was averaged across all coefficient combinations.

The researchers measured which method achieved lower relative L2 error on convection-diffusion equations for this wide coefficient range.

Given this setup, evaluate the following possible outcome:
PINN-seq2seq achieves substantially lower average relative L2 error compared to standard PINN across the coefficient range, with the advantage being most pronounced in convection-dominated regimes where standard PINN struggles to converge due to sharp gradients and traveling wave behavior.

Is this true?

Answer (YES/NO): NO